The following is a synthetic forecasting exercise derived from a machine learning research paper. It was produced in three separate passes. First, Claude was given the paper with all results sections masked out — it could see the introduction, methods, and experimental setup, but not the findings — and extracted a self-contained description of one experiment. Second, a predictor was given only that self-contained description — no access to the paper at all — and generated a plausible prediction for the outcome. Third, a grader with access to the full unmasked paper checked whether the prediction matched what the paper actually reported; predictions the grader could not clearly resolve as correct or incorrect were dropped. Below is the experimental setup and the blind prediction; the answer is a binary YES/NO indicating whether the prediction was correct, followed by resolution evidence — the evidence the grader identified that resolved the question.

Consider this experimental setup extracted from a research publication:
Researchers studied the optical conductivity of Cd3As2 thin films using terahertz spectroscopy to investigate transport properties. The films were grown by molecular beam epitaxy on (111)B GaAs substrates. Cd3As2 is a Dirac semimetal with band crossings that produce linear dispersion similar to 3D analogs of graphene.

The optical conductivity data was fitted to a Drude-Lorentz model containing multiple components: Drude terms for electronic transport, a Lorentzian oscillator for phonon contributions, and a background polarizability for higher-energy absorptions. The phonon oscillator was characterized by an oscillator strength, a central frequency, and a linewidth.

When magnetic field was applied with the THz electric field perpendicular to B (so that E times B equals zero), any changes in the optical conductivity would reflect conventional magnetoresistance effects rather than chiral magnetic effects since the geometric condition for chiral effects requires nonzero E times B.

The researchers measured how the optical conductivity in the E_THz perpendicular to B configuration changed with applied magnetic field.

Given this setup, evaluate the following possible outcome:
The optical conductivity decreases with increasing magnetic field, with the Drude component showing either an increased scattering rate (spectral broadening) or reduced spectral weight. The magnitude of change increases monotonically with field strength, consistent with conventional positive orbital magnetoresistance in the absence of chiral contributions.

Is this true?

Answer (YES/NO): YES